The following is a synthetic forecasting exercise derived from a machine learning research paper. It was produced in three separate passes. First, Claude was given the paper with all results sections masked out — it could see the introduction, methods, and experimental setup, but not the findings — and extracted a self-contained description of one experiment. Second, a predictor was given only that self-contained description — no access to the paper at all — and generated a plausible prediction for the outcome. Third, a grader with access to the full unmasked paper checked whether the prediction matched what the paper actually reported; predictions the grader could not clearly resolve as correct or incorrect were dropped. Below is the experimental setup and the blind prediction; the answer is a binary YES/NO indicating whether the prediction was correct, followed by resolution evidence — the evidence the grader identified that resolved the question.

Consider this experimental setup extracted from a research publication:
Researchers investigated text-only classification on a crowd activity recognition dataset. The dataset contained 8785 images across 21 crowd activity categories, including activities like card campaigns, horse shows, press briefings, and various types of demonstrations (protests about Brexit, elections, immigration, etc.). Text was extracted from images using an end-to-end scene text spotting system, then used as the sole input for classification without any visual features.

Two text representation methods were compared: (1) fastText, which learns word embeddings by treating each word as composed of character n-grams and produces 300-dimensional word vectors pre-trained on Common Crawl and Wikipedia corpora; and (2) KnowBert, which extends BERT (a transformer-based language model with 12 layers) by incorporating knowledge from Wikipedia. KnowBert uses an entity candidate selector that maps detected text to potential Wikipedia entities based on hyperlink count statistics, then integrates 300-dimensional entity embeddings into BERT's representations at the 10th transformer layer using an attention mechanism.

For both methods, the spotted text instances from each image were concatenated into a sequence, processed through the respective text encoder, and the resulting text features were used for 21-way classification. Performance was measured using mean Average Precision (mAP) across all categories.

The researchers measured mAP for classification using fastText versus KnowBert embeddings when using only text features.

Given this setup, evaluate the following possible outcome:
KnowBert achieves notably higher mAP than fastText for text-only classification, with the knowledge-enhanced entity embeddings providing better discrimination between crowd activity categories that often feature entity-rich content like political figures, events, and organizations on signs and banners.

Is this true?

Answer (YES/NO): YES